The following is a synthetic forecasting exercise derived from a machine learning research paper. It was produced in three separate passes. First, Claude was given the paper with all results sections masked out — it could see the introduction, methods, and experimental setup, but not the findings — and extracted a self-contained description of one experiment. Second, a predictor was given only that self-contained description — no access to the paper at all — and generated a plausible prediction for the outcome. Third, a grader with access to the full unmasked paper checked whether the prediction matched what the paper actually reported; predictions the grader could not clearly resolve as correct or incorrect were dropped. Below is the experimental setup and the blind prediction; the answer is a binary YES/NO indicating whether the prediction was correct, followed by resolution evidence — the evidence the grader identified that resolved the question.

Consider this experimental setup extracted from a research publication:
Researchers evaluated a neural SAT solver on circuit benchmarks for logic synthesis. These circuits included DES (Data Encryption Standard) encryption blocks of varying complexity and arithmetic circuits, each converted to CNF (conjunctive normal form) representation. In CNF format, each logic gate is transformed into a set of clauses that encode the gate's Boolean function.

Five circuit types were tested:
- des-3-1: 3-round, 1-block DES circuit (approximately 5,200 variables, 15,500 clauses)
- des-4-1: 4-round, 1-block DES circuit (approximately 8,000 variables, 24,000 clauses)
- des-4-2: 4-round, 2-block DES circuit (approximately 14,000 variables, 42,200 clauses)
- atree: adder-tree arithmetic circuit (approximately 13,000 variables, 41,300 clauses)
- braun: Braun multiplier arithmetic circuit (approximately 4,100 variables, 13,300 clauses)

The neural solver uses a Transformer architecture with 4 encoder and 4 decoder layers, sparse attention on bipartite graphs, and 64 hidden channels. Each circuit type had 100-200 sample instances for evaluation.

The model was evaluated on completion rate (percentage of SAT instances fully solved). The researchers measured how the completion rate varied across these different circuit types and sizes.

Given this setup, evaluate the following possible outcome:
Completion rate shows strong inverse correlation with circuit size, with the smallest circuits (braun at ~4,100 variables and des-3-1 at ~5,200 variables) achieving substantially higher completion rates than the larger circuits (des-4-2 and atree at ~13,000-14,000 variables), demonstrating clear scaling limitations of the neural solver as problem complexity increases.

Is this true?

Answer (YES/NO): YES